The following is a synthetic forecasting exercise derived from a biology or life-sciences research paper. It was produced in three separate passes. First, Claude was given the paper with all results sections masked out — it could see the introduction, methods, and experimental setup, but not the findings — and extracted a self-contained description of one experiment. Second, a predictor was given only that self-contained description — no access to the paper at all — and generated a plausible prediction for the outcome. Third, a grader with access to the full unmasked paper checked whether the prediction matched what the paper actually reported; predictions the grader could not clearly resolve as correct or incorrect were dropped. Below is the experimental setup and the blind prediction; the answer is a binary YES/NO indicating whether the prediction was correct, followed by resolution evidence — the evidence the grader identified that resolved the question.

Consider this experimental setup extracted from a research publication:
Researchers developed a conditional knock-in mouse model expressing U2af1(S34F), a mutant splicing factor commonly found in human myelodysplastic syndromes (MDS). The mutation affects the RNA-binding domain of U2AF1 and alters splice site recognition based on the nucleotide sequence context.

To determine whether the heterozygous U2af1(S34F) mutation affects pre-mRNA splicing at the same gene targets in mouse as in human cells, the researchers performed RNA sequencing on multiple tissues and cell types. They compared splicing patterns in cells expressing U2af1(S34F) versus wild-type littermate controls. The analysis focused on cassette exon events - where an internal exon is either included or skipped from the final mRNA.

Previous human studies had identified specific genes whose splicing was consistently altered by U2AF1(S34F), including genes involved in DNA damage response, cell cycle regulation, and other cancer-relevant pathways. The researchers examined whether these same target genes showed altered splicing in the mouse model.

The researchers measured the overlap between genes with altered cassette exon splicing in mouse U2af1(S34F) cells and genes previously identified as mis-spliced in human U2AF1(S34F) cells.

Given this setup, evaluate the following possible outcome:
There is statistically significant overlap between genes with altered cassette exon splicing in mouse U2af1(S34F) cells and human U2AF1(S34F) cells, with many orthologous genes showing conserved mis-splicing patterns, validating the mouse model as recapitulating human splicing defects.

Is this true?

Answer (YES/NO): NO